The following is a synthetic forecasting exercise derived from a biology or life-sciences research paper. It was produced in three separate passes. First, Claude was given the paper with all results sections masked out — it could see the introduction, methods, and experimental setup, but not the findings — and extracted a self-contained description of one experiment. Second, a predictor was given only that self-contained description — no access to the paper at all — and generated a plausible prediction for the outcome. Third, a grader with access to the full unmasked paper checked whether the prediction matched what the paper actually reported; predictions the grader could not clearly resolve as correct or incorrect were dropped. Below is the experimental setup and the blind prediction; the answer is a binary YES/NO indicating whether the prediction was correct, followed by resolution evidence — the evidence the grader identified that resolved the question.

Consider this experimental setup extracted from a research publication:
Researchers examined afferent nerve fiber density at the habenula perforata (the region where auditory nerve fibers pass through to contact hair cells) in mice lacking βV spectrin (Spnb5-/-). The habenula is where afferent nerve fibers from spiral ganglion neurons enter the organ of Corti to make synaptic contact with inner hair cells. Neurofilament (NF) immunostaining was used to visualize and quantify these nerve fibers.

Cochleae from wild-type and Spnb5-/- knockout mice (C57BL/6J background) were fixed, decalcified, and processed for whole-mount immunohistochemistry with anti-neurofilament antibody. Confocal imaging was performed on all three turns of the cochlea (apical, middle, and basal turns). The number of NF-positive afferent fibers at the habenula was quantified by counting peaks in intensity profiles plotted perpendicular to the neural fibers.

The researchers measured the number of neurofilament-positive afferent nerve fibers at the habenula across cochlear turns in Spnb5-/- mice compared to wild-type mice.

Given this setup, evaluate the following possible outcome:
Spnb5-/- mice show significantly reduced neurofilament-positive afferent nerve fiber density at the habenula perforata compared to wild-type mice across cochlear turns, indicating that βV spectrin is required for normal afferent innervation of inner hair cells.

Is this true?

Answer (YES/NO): YES